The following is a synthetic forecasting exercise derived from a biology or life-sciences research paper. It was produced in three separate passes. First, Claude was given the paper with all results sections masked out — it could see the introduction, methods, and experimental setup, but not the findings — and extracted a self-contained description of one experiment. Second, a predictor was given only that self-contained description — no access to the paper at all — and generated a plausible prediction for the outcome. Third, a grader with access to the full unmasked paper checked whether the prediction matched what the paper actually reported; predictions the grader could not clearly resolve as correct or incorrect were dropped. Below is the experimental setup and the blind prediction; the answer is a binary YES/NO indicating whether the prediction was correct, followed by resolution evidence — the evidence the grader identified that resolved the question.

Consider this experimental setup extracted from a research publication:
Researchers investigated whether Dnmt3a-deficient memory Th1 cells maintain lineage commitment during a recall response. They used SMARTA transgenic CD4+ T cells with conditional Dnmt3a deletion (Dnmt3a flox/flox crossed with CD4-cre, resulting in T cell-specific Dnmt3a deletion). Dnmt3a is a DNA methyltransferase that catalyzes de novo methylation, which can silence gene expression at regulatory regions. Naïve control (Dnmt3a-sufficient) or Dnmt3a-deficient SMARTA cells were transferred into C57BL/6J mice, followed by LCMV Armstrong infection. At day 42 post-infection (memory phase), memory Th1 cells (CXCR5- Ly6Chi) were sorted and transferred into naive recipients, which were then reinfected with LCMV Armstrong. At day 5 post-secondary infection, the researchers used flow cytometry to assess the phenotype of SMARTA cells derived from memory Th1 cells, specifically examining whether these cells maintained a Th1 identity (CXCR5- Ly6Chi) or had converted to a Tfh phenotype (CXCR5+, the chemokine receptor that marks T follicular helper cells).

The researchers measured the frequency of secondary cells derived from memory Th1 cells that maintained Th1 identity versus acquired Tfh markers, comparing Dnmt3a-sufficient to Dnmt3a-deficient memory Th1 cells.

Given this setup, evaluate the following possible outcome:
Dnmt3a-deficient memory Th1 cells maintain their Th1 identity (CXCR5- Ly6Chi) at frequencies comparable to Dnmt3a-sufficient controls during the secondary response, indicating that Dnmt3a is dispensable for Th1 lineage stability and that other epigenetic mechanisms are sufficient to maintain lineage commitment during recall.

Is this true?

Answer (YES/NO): NO